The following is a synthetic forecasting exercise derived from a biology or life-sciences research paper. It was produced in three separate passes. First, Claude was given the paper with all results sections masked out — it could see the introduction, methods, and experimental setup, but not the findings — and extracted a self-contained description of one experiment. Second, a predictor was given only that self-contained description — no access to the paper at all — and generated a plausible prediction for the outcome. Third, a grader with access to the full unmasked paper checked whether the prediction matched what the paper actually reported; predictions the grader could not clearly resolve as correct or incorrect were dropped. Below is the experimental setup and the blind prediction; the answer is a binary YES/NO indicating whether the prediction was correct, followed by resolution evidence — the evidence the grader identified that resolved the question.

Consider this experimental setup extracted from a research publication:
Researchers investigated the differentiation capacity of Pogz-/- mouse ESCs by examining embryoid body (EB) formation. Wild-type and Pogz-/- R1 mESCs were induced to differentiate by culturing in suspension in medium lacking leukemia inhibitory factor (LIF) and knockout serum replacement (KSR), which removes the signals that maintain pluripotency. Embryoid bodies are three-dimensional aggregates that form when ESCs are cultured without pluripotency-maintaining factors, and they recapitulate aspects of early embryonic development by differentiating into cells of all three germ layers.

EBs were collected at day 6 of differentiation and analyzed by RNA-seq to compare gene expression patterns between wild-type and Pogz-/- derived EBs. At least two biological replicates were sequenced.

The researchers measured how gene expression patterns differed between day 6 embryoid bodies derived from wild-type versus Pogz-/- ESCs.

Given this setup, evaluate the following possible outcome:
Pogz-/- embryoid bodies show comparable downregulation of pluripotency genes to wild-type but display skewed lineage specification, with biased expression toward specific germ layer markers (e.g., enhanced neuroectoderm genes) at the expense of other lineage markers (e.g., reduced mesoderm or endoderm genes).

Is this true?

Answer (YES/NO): NO